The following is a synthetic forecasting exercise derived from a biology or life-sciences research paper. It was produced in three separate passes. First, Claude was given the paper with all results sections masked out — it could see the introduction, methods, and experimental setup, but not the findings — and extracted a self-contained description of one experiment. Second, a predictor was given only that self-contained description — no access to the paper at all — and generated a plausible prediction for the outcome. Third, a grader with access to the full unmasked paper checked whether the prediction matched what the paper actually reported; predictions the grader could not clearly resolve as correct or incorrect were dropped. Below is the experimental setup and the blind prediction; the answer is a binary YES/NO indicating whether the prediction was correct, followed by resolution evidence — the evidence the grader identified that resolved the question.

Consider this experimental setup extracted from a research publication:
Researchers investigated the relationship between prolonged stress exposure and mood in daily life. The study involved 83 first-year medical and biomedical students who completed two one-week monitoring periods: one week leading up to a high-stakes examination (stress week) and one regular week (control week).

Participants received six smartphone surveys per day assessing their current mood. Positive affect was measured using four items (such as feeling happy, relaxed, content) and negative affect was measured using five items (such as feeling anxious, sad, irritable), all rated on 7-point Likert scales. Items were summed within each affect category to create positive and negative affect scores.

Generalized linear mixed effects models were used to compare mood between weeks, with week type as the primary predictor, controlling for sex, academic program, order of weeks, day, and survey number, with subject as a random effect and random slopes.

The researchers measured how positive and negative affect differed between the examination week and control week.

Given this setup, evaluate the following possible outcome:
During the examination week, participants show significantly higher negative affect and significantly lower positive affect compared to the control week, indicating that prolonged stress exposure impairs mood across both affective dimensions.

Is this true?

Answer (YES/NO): YES